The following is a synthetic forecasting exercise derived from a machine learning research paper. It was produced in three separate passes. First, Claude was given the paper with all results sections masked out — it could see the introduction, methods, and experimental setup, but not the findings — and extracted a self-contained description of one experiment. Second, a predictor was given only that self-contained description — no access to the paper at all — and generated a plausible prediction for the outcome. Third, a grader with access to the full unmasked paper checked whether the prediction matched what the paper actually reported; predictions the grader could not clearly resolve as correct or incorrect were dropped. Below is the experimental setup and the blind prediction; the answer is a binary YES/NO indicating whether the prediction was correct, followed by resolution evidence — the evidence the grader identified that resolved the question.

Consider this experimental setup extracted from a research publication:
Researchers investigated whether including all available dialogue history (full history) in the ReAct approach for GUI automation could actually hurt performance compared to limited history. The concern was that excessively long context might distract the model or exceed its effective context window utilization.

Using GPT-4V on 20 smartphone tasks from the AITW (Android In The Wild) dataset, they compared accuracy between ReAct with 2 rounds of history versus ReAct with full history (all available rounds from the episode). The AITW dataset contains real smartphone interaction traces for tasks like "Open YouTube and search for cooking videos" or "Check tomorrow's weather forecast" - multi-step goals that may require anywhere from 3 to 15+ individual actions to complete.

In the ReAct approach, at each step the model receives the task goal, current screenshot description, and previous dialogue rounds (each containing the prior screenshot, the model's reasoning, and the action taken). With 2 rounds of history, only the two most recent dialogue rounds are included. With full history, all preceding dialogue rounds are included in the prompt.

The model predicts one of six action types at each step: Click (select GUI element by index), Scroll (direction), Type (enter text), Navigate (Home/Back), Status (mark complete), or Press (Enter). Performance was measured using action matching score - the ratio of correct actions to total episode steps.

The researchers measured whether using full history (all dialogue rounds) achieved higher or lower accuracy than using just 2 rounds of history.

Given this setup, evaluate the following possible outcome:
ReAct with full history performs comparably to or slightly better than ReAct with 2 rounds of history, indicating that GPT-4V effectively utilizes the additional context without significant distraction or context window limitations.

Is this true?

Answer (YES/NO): NO